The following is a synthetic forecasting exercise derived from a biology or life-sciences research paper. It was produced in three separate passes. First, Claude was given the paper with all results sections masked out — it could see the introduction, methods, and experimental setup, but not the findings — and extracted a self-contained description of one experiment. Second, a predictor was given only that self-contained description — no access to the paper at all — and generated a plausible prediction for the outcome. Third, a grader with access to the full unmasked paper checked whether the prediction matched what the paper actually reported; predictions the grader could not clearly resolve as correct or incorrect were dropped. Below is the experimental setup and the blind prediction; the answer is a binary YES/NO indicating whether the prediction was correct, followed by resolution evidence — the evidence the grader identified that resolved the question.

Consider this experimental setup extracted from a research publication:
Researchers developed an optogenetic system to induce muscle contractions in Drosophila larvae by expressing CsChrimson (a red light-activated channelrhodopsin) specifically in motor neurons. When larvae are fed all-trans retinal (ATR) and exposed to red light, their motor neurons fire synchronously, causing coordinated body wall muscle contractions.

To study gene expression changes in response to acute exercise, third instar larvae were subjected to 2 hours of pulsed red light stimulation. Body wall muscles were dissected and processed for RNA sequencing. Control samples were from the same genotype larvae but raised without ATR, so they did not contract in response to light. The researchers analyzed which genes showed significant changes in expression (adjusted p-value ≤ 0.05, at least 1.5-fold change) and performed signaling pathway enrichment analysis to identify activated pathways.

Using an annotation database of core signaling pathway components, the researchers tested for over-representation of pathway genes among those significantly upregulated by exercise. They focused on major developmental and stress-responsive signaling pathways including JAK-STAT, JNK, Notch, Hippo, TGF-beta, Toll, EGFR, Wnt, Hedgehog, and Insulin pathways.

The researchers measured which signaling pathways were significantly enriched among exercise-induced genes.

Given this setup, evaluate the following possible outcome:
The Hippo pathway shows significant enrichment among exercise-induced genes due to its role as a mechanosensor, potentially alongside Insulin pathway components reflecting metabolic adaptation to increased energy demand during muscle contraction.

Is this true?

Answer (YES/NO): NO